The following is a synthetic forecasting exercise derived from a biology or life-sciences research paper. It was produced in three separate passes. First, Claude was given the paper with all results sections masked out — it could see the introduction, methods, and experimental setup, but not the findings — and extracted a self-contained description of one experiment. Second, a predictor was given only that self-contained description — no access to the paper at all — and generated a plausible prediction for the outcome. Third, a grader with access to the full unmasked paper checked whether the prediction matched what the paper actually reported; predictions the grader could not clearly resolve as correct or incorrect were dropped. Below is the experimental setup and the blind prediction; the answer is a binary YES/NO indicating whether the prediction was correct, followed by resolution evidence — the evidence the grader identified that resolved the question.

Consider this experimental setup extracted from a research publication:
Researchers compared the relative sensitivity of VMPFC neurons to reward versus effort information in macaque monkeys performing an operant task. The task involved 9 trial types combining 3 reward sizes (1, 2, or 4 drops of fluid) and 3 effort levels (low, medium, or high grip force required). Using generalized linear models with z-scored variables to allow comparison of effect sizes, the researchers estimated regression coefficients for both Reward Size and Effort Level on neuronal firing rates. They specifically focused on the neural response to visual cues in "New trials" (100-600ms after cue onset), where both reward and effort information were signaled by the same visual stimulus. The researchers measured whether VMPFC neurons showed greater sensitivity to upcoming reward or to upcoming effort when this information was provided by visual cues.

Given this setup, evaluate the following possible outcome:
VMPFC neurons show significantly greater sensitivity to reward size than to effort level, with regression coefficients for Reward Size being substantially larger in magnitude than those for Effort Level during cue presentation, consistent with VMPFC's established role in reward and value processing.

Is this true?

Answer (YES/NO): YES